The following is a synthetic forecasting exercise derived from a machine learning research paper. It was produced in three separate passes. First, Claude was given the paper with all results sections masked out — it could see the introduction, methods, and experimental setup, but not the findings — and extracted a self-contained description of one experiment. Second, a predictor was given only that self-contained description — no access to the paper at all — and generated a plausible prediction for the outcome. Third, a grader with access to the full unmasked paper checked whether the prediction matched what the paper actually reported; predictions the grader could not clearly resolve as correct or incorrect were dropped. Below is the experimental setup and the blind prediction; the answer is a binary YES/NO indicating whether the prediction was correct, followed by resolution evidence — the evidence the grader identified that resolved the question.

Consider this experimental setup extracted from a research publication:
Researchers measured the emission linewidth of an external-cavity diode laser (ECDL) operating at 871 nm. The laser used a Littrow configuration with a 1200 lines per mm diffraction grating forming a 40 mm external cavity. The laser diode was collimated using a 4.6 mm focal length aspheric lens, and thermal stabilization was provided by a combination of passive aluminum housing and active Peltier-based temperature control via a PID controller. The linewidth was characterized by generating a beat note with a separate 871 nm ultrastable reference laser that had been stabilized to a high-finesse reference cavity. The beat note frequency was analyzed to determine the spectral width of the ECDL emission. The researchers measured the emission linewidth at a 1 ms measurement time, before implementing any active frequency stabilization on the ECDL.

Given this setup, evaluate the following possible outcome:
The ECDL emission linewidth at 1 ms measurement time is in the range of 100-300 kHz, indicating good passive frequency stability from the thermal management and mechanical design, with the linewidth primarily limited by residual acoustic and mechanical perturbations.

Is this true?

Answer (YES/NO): NO